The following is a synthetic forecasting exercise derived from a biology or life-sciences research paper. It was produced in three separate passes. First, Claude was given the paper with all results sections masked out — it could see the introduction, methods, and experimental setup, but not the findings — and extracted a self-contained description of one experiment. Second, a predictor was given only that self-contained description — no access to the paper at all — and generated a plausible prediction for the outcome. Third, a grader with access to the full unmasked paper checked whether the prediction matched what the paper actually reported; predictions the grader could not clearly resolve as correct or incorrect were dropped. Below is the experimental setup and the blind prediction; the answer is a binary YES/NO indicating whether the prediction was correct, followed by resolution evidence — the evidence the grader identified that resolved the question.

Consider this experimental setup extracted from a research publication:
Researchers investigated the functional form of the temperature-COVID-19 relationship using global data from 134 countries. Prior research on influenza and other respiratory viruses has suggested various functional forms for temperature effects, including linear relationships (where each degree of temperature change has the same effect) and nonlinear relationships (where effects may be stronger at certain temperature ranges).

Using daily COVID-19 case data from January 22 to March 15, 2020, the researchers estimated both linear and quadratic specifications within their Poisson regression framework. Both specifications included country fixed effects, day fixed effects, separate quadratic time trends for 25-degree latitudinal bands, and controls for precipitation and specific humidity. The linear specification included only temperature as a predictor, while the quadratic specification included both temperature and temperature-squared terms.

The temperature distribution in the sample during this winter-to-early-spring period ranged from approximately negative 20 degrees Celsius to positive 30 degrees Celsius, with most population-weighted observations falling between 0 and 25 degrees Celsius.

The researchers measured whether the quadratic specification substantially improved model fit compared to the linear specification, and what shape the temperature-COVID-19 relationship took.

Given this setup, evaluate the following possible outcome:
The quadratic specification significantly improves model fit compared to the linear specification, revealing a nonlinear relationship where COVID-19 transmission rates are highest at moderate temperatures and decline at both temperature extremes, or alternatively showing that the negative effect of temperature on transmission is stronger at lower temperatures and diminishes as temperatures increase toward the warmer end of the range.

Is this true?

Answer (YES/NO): NO